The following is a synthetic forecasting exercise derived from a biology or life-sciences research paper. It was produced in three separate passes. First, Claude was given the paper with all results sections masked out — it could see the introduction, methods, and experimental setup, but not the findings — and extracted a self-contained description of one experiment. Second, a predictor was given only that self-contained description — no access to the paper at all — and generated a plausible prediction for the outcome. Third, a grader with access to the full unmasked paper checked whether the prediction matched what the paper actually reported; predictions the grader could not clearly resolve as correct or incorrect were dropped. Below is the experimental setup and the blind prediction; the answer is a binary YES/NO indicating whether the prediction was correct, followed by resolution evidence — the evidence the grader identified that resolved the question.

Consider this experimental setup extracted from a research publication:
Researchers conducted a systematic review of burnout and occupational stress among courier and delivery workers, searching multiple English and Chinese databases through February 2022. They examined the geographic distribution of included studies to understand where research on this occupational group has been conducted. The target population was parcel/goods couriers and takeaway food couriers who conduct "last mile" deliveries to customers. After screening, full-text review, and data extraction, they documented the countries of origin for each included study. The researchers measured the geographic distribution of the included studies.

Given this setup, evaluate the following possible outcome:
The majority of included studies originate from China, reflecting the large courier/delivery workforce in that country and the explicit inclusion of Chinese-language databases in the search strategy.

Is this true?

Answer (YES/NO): YES